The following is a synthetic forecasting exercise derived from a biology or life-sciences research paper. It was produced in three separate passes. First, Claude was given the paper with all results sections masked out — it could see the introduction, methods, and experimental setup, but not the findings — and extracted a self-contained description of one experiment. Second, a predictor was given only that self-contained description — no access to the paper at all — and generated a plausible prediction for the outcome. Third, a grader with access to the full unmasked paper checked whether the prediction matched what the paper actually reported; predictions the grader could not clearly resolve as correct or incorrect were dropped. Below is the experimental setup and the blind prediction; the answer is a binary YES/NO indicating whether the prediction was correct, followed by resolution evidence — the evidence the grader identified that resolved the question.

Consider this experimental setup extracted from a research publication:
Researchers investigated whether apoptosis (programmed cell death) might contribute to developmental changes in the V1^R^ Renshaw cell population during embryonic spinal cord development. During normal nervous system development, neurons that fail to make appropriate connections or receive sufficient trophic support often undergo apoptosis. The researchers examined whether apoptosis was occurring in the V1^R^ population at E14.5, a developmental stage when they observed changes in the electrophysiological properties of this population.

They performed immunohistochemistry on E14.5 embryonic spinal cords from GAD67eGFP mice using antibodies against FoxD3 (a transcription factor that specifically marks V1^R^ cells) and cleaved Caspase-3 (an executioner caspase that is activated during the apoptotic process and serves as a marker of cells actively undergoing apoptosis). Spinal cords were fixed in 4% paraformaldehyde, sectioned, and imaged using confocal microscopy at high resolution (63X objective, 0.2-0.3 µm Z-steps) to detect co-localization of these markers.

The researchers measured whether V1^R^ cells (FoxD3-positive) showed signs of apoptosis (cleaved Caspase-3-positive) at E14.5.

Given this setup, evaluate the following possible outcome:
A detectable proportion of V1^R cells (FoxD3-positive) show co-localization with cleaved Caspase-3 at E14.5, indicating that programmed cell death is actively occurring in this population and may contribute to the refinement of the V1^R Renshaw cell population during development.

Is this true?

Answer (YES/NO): NO